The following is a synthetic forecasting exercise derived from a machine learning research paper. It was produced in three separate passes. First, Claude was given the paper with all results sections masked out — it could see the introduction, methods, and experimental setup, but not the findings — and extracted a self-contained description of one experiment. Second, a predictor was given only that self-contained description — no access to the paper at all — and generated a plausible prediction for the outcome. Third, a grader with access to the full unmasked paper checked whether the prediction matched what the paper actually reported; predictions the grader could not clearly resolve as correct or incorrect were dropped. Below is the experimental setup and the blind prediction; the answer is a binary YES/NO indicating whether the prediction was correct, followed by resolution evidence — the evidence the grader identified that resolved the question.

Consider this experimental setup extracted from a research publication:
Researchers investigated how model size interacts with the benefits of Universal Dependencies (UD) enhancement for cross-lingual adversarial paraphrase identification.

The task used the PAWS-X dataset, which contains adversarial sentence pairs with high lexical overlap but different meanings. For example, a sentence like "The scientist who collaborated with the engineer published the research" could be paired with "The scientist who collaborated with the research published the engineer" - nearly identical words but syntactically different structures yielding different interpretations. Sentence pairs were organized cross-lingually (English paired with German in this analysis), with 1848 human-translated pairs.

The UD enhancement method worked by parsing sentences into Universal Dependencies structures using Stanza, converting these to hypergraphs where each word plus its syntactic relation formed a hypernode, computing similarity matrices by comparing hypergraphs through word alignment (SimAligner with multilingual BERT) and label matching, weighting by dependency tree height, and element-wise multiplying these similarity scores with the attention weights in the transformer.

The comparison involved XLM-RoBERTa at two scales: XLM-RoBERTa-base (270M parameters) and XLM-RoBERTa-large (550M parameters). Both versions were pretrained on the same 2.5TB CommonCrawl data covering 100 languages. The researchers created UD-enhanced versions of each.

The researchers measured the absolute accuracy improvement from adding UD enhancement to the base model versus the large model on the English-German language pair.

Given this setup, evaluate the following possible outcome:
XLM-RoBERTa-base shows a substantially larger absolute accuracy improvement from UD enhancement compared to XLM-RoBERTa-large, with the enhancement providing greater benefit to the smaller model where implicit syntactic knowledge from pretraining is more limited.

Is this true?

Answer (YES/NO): YES